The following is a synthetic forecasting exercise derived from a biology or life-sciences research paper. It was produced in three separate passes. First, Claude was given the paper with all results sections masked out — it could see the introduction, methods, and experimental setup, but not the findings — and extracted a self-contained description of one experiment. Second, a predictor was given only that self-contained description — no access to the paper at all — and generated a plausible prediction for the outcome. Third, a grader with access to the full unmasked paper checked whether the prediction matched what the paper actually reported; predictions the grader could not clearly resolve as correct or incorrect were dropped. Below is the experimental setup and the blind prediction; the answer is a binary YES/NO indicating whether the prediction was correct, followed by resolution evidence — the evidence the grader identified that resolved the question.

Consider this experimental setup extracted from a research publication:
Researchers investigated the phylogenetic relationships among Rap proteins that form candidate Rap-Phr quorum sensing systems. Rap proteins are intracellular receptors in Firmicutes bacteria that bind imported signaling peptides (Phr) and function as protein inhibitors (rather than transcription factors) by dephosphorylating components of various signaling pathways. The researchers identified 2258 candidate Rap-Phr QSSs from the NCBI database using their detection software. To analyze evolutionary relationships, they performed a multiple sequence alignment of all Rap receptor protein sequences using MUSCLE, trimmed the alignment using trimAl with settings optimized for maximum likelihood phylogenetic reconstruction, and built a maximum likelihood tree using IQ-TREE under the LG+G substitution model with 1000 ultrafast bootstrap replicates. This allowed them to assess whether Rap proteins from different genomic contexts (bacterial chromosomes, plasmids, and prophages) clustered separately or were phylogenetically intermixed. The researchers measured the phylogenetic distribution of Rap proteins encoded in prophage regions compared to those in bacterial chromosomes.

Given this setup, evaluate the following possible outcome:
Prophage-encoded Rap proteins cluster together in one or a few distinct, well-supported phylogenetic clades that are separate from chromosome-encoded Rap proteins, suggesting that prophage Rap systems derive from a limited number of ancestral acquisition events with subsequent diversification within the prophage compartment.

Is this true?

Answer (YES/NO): NO